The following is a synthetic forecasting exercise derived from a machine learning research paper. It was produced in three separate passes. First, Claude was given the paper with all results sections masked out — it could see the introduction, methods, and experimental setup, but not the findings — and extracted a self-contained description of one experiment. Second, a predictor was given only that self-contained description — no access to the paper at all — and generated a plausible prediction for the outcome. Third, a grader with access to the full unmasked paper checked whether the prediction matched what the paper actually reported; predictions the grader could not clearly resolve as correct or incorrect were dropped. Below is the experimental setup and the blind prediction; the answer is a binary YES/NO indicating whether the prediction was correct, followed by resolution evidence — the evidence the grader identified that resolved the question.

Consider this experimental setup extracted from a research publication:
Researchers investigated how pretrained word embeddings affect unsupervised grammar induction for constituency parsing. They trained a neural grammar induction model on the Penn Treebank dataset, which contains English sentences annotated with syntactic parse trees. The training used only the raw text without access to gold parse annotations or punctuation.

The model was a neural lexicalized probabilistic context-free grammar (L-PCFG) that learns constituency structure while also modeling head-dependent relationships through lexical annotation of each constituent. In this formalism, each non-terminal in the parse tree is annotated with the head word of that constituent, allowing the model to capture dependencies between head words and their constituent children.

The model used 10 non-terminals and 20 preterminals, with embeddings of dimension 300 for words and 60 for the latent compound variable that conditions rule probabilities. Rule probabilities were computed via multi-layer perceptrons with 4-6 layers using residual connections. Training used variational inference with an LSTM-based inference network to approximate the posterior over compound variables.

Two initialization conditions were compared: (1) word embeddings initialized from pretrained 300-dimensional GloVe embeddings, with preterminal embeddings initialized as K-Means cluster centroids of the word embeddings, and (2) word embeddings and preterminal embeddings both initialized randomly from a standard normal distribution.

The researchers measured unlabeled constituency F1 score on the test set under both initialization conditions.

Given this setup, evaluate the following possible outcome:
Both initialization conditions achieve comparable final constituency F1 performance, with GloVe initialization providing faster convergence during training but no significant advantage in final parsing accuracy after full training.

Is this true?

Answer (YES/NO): NO